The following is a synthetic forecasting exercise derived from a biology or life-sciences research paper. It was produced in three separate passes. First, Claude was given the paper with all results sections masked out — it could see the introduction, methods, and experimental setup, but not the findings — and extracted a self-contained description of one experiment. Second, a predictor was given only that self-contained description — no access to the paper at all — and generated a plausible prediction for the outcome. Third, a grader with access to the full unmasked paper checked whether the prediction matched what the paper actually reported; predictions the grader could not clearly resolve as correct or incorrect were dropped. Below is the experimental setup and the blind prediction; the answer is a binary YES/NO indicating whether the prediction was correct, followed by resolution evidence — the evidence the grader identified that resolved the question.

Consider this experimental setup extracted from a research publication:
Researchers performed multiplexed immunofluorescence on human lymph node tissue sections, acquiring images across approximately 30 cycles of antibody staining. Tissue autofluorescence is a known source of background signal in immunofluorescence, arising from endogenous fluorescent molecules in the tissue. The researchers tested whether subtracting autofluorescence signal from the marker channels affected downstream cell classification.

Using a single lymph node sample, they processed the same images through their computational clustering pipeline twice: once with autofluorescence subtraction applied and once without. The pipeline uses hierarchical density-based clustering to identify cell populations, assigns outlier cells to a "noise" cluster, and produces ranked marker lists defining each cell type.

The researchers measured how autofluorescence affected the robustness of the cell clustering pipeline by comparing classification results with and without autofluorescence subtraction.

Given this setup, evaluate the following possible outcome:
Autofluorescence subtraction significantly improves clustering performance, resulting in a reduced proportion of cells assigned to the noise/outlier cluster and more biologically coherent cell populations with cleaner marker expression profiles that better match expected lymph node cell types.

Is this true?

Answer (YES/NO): NO